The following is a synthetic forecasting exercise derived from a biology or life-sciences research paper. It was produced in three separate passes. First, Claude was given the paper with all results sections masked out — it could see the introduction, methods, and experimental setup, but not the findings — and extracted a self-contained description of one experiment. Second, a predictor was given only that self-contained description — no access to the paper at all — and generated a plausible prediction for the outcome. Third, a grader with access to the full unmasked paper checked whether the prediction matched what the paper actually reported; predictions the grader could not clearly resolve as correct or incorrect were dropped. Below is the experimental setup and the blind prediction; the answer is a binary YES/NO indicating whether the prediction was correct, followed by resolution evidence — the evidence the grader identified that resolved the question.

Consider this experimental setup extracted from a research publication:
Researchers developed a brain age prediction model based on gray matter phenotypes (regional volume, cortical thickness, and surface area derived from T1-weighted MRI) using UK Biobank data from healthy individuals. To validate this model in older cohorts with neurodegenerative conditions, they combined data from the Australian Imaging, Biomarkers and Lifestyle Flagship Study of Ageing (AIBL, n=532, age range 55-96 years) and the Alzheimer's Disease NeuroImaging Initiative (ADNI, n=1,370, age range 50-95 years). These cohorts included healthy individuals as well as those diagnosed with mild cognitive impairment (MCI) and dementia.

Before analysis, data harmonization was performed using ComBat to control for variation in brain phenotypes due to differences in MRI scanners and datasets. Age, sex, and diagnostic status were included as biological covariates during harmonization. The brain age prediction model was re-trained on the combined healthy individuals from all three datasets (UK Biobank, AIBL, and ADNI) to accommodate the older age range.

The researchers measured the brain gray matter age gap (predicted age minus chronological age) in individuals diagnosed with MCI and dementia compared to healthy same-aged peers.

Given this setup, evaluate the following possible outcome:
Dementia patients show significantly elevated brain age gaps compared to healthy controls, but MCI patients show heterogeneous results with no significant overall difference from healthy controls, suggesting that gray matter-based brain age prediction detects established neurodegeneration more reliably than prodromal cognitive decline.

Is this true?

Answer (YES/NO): NO